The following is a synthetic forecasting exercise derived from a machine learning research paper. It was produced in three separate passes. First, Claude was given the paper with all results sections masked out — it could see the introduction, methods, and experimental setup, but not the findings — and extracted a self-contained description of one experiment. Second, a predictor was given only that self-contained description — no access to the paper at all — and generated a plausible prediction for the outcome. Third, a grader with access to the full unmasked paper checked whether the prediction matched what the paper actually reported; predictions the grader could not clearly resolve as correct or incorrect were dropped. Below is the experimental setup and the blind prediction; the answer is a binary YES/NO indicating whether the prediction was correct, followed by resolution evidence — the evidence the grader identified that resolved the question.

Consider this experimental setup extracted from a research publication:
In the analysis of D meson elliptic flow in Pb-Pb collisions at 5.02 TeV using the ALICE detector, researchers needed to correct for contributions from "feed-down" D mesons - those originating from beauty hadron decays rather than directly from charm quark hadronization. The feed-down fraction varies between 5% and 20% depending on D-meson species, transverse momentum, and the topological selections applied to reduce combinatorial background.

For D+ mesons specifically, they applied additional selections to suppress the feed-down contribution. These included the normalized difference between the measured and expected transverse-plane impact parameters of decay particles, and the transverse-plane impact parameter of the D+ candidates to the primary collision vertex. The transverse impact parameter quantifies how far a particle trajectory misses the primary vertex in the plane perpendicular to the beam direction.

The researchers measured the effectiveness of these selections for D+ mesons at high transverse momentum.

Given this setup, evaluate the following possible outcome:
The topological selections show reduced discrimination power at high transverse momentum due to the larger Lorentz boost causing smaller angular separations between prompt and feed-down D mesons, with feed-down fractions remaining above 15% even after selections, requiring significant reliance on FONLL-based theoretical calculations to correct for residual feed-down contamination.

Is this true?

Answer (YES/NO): NO